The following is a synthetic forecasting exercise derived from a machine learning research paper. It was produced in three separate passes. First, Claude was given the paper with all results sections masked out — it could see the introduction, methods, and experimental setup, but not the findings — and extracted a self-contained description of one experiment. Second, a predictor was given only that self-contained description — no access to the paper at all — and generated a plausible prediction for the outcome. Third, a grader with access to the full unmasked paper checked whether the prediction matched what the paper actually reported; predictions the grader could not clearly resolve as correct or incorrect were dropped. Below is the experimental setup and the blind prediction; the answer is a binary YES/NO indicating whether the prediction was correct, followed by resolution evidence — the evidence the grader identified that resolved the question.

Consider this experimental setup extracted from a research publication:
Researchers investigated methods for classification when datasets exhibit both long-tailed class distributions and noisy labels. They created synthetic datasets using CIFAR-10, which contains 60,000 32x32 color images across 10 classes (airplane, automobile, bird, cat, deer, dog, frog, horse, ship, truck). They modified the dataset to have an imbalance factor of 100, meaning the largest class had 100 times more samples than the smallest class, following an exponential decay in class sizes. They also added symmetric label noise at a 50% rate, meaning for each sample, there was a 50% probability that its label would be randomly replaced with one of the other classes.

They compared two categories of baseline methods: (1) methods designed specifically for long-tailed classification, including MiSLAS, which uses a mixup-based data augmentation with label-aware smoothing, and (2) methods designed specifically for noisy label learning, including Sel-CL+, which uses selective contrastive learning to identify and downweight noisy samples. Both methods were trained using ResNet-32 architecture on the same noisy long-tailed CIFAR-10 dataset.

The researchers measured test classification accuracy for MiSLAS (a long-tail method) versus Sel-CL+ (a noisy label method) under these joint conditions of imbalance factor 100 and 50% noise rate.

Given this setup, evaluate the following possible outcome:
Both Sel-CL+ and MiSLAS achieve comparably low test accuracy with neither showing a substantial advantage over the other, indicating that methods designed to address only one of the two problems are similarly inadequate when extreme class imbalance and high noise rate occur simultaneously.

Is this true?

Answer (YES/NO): YES